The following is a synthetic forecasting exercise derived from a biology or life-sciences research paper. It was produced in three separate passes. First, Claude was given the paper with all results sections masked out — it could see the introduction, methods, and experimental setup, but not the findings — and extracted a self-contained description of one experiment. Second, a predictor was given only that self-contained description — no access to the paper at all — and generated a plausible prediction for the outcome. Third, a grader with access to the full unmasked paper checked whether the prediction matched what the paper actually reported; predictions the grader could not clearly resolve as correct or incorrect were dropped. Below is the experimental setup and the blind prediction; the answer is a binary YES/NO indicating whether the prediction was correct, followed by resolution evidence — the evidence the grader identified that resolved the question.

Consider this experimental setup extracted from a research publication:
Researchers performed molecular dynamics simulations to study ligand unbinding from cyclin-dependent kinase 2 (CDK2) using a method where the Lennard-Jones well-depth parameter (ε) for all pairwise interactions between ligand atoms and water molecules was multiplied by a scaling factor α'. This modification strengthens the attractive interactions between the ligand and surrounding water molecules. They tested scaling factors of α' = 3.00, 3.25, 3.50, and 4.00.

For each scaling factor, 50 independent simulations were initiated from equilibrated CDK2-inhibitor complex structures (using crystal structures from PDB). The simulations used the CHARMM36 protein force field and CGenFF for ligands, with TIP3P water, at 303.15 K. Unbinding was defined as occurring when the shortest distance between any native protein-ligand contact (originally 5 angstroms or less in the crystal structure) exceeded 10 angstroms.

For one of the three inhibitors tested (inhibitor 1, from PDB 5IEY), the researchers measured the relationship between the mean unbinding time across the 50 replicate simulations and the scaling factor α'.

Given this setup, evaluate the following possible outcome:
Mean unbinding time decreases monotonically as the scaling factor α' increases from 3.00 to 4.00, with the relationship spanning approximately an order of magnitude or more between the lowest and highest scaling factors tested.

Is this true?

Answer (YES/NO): NO